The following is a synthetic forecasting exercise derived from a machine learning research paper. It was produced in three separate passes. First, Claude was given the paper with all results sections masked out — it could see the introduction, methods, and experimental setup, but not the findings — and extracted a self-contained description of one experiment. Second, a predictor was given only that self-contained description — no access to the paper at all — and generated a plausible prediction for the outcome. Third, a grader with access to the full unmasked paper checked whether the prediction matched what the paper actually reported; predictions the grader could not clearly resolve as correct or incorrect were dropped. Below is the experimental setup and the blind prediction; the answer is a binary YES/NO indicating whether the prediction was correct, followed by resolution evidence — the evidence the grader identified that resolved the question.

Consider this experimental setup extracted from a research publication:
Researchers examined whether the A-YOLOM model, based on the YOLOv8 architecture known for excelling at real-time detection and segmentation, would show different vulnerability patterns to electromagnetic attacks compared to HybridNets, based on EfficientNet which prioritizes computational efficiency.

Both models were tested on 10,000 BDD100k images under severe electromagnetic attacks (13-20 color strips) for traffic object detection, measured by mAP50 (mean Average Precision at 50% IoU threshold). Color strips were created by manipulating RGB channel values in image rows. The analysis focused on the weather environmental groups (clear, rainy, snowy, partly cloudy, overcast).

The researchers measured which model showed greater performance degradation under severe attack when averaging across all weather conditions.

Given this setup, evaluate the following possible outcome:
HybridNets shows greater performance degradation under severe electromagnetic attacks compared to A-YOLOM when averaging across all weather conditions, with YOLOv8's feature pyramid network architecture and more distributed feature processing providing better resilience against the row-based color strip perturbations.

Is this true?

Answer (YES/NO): YES